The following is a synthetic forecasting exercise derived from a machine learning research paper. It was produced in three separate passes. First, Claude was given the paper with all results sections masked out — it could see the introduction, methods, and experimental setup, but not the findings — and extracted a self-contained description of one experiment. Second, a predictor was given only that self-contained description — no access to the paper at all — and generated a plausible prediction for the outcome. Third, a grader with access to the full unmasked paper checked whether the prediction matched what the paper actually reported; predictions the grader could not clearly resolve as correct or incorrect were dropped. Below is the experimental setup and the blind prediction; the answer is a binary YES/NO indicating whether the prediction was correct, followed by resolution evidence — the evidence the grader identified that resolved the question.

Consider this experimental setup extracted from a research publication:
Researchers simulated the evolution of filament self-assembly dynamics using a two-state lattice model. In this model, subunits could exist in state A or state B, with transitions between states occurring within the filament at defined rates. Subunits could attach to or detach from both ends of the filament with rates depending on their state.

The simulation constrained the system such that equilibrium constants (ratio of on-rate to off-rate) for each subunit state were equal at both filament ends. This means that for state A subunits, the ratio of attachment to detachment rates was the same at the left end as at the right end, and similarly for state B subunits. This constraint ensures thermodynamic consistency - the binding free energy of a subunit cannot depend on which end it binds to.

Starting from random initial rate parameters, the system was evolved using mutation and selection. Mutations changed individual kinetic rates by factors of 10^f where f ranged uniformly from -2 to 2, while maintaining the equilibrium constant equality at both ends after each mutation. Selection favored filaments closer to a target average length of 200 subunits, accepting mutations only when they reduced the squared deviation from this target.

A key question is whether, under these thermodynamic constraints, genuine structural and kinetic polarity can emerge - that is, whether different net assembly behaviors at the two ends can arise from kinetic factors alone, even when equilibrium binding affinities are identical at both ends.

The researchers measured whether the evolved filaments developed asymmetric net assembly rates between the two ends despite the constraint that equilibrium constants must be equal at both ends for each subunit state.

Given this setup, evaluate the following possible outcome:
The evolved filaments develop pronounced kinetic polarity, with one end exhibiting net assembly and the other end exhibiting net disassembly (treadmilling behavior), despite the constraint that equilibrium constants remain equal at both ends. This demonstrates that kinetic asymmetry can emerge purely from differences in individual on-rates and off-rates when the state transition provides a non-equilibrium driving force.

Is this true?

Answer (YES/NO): YES